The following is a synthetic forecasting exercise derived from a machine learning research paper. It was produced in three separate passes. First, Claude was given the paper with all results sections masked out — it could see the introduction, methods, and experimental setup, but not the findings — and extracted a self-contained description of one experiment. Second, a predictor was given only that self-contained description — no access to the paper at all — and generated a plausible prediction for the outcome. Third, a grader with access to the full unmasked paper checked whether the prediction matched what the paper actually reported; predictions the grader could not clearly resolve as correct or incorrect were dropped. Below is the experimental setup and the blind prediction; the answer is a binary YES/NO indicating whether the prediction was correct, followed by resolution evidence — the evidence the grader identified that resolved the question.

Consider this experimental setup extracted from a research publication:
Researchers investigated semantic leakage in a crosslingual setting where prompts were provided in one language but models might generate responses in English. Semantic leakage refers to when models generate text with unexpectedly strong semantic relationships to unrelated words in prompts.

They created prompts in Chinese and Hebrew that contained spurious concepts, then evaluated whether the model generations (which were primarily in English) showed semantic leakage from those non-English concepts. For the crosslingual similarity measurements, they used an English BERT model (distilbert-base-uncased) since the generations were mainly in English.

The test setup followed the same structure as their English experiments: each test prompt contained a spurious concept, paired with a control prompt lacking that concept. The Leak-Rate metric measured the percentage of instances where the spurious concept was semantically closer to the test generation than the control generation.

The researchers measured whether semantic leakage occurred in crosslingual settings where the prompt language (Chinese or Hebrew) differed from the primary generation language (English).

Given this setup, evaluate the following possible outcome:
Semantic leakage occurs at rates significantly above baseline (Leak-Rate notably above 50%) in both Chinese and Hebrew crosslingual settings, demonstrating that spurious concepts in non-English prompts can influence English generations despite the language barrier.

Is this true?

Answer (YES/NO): YES